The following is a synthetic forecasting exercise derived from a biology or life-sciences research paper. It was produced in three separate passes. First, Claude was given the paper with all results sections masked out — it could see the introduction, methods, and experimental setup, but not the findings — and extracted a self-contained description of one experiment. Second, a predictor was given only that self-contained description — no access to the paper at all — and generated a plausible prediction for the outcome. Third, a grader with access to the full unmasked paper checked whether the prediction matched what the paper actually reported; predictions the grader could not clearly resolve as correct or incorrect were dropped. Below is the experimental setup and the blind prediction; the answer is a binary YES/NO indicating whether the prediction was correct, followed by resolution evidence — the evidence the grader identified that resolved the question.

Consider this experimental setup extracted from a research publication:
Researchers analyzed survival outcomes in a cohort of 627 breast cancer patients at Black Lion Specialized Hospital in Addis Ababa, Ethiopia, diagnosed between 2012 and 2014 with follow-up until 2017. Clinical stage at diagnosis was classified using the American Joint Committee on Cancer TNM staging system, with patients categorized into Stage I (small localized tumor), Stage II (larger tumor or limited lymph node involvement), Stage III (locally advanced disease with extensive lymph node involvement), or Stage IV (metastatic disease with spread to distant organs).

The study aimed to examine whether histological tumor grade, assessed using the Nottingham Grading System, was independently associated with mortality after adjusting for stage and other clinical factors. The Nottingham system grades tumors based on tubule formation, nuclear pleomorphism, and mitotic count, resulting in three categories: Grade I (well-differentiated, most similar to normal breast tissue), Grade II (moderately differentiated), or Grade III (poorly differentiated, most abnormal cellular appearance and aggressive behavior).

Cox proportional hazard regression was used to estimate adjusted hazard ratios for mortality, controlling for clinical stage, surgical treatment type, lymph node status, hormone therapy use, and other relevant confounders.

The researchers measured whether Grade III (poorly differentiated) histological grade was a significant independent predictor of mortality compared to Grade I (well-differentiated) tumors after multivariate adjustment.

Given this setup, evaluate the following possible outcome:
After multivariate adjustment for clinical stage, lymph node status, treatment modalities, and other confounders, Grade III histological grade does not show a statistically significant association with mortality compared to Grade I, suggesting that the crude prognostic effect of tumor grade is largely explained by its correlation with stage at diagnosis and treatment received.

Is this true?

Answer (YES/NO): NO